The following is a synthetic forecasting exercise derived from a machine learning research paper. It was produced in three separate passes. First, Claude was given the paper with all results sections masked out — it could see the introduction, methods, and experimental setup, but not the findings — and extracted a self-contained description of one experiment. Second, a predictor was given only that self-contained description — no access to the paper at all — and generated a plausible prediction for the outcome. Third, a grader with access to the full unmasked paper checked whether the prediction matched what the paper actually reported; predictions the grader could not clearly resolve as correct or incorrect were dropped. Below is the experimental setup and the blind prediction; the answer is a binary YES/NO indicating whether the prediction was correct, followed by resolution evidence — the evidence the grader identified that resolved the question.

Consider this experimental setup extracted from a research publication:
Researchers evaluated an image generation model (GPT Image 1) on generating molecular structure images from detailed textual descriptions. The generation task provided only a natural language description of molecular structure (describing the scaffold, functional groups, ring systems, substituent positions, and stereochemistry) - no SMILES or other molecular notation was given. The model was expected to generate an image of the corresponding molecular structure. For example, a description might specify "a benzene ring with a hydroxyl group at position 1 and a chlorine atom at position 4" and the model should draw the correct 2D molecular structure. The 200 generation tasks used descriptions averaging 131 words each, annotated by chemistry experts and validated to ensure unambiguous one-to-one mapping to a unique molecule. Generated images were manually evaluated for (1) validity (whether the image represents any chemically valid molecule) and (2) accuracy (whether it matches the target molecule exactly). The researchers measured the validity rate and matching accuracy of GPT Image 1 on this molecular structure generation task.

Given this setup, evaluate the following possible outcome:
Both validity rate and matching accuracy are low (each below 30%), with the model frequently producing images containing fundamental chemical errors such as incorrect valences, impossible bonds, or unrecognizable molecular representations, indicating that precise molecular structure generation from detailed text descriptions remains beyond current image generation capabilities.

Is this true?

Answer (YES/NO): NO